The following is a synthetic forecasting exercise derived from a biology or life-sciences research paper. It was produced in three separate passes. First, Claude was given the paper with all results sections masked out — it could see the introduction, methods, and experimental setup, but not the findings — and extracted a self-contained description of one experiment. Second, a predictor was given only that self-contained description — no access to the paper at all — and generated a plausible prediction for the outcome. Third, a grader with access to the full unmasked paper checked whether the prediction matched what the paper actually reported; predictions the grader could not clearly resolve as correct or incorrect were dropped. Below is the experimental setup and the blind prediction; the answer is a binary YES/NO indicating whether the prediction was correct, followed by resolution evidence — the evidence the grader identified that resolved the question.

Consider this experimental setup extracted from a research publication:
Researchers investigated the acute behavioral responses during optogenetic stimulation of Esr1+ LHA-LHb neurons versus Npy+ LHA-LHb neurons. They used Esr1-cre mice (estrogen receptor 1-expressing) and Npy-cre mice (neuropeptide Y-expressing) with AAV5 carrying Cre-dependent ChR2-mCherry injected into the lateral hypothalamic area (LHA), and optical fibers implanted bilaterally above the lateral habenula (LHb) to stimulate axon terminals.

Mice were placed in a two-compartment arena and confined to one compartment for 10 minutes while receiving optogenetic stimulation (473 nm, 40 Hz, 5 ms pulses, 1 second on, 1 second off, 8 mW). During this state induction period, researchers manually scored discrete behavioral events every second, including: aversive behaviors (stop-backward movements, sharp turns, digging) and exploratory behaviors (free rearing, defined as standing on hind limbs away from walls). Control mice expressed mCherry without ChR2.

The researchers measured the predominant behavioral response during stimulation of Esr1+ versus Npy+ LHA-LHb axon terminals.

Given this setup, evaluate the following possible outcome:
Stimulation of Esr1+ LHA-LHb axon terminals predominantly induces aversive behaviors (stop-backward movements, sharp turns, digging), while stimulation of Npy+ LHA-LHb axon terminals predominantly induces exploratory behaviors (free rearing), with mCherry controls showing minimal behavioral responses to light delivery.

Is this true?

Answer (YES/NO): YES